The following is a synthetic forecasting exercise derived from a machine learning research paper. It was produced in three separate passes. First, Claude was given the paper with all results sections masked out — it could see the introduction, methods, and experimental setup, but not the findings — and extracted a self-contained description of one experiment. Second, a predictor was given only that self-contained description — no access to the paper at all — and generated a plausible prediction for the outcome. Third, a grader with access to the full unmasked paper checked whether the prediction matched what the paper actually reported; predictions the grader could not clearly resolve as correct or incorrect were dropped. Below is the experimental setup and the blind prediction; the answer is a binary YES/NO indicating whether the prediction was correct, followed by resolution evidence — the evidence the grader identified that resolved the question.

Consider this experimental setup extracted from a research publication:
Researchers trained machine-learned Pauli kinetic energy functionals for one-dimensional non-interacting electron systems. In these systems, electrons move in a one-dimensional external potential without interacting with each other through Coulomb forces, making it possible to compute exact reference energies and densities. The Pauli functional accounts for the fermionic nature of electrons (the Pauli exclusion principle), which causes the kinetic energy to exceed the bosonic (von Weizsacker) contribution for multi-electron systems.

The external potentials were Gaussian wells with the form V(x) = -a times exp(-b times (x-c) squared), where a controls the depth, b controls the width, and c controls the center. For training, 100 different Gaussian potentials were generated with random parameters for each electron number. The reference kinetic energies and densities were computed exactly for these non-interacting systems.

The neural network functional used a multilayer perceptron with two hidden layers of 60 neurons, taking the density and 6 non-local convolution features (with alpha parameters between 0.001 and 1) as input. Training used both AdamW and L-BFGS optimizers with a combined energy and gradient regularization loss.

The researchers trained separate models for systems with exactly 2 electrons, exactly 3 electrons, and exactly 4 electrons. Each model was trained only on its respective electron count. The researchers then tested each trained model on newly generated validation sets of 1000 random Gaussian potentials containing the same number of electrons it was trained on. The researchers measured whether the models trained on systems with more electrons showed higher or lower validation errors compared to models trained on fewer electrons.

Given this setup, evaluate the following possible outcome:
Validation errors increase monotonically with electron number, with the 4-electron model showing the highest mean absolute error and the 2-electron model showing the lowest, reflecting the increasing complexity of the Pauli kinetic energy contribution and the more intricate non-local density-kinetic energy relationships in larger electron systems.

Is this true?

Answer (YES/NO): YES